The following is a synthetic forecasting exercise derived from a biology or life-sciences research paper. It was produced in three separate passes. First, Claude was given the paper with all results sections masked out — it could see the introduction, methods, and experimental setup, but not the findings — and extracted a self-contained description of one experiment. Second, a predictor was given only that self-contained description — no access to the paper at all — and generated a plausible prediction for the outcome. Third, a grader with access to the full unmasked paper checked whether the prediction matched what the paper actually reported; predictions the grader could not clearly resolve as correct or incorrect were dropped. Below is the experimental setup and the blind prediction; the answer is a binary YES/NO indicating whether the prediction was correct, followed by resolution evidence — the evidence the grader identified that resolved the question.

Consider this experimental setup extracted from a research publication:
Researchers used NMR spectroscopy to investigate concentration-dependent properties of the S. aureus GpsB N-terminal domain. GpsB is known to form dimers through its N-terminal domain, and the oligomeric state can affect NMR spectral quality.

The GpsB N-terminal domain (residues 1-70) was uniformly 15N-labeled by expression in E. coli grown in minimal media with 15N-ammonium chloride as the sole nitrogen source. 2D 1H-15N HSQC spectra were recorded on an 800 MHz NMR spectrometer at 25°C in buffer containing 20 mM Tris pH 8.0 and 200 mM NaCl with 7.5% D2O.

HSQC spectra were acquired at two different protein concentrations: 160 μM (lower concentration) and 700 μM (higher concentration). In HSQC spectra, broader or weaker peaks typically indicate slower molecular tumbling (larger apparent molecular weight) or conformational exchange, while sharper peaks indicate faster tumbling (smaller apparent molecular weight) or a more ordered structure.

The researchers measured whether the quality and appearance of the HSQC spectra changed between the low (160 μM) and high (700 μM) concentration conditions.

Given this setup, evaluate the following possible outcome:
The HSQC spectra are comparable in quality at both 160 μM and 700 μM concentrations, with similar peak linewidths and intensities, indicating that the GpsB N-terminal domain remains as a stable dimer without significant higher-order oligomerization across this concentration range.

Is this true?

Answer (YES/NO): YES